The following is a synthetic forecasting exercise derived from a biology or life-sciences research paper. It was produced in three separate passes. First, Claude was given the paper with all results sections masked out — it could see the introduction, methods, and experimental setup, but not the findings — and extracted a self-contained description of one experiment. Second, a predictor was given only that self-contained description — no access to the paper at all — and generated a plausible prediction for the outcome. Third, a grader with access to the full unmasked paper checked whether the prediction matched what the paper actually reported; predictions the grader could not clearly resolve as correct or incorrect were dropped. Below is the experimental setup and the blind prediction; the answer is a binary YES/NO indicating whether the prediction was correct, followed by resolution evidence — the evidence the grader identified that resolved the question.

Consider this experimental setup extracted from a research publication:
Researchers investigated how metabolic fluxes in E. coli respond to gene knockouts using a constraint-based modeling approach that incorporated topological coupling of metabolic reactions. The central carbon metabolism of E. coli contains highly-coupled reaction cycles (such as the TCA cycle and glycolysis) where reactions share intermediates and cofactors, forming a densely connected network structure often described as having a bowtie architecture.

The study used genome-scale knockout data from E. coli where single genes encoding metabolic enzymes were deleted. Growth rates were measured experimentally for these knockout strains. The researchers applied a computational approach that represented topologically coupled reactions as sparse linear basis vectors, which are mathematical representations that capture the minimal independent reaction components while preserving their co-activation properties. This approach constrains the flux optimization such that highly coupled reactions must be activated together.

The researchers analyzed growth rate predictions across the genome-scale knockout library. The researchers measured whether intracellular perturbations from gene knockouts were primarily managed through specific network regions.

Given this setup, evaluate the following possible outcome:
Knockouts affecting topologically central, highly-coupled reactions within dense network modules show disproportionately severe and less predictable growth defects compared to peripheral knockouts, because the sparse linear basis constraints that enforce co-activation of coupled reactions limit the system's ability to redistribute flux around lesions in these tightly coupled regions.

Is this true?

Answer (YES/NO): NO